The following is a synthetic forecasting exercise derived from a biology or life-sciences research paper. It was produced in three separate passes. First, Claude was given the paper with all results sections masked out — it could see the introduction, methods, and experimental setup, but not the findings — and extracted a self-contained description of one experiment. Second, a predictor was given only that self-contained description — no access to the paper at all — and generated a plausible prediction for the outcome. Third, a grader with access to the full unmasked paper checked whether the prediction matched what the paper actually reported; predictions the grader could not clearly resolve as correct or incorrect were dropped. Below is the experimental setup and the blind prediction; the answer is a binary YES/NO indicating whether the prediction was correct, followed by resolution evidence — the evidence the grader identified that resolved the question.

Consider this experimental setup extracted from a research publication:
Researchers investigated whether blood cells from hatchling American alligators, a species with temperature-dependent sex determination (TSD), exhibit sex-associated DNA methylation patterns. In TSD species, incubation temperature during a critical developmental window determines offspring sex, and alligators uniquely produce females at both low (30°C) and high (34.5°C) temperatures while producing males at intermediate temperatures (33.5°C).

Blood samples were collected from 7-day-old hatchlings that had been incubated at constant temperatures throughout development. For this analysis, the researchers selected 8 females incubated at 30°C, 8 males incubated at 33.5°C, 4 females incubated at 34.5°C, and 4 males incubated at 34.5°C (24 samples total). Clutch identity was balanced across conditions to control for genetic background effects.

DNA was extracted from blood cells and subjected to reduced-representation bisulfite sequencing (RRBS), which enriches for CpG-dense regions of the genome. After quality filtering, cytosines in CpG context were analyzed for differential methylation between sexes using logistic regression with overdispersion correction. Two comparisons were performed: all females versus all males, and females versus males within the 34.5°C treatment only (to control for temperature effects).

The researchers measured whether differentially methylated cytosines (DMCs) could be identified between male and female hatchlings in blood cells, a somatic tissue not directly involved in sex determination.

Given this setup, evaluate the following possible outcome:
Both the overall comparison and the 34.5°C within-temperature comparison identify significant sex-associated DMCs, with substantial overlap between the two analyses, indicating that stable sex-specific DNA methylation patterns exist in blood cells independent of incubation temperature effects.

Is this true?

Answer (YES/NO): NO